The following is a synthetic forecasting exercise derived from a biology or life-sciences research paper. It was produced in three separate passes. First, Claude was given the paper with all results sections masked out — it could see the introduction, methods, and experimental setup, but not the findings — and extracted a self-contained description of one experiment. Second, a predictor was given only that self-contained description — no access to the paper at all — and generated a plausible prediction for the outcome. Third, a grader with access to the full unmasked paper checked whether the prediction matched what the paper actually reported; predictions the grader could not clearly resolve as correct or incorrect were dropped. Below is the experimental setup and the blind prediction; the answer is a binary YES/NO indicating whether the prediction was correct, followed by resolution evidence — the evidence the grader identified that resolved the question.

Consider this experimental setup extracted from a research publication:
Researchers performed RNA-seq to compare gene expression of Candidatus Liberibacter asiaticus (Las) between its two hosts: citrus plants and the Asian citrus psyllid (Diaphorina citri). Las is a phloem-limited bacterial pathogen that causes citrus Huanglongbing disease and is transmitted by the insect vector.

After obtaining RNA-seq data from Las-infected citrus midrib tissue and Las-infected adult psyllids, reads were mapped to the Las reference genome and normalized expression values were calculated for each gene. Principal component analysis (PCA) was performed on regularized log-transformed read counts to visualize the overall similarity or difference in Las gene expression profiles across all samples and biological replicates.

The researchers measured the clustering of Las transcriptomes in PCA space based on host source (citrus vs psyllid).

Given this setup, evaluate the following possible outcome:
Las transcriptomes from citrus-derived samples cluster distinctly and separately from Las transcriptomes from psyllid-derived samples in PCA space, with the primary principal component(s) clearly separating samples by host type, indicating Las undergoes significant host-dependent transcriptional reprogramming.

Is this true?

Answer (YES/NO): YES